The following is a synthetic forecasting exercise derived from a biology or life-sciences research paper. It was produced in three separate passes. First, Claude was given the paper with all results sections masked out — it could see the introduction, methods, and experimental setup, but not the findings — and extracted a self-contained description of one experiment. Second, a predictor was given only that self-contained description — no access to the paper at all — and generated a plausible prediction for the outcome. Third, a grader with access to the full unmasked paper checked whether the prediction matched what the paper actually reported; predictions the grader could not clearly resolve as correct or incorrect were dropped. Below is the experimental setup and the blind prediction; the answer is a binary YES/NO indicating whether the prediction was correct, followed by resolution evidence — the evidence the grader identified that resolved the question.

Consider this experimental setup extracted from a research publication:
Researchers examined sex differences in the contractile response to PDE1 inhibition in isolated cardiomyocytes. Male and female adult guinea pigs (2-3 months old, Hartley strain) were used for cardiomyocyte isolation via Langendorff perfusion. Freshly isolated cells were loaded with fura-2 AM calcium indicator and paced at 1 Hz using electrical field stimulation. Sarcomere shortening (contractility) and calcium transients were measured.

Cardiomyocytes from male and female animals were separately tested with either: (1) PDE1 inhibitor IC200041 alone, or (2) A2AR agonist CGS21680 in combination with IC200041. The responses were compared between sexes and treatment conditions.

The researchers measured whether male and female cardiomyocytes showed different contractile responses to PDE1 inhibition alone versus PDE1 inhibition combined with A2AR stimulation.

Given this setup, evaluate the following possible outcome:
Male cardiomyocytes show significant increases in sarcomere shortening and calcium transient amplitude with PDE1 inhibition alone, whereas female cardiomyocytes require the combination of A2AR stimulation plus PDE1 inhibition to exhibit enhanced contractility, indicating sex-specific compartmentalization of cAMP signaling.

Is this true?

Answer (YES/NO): NO